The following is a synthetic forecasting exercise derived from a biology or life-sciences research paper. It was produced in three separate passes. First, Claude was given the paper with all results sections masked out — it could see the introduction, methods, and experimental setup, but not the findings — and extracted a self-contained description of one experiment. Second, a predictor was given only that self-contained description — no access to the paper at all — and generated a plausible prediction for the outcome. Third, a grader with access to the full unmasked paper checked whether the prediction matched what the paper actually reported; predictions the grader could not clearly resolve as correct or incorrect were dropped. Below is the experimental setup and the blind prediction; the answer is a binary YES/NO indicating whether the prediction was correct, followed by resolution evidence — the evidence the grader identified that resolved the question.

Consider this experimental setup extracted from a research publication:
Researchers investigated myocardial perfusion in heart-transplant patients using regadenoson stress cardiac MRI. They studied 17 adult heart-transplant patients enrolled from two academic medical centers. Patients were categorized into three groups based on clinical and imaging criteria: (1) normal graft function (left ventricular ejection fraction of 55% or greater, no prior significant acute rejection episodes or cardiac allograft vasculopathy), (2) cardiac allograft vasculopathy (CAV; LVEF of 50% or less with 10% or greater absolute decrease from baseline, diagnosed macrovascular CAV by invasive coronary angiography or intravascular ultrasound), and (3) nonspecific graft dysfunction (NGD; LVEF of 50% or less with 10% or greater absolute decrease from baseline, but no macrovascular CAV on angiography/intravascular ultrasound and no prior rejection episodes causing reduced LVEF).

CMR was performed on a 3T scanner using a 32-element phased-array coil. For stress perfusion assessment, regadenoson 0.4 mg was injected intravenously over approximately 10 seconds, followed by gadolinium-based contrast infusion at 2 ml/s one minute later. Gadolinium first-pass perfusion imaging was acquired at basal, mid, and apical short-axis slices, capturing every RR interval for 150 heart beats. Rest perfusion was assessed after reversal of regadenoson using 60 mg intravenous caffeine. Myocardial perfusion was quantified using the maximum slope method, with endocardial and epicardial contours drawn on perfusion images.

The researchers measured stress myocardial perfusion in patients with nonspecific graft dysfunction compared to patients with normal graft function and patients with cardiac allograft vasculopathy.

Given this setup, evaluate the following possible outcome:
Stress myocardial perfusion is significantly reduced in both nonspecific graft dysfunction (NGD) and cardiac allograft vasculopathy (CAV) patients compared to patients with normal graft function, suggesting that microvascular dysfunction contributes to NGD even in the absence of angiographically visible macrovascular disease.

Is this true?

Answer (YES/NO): YES